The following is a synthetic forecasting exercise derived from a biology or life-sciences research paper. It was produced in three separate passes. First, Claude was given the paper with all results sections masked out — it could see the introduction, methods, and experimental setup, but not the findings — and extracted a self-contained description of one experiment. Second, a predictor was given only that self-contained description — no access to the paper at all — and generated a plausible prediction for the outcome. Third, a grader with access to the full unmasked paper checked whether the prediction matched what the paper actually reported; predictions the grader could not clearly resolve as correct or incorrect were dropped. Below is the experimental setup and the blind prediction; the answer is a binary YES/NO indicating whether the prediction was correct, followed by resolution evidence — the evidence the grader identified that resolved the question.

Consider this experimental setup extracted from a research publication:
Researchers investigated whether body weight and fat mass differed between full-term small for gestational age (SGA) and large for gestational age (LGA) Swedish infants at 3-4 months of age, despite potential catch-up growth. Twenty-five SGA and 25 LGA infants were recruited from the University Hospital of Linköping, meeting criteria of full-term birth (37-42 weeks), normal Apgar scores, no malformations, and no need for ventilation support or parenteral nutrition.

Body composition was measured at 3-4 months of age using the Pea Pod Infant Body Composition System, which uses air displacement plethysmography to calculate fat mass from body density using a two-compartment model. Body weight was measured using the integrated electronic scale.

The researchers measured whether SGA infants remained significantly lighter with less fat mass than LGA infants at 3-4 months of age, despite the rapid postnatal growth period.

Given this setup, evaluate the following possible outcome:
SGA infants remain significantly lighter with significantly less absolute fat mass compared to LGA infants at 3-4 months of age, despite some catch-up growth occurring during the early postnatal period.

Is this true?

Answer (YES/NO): YES